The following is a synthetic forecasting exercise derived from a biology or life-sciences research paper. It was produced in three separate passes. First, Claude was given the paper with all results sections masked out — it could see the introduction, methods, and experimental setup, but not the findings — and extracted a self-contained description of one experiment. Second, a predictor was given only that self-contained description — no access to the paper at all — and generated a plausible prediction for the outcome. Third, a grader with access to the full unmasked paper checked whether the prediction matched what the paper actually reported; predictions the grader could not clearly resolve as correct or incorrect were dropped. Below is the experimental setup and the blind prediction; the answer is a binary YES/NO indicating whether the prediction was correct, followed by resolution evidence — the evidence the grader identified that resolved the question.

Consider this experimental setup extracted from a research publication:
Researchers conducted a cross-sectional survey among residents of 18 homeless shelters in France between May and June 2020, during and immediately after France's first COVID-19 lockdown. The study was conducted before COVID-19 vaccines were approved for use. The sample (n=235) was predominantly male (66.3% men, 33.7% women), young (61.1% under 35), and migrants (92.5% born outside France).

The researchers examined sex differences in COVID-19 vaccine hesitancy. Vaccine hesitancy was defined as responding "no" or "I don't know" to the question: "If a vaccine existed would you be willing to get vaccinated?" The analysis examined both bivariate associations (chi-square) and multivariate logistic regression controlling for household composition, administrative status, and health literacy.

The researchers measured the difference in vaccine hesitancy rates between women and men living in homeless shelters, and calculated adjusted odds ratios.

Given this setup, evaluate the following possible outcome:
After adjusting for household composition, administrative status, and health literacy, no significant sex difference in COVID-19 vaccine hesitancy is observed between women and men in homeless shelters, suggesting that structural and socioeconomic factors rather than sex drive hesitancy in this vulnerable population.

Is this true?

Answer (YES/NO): NO